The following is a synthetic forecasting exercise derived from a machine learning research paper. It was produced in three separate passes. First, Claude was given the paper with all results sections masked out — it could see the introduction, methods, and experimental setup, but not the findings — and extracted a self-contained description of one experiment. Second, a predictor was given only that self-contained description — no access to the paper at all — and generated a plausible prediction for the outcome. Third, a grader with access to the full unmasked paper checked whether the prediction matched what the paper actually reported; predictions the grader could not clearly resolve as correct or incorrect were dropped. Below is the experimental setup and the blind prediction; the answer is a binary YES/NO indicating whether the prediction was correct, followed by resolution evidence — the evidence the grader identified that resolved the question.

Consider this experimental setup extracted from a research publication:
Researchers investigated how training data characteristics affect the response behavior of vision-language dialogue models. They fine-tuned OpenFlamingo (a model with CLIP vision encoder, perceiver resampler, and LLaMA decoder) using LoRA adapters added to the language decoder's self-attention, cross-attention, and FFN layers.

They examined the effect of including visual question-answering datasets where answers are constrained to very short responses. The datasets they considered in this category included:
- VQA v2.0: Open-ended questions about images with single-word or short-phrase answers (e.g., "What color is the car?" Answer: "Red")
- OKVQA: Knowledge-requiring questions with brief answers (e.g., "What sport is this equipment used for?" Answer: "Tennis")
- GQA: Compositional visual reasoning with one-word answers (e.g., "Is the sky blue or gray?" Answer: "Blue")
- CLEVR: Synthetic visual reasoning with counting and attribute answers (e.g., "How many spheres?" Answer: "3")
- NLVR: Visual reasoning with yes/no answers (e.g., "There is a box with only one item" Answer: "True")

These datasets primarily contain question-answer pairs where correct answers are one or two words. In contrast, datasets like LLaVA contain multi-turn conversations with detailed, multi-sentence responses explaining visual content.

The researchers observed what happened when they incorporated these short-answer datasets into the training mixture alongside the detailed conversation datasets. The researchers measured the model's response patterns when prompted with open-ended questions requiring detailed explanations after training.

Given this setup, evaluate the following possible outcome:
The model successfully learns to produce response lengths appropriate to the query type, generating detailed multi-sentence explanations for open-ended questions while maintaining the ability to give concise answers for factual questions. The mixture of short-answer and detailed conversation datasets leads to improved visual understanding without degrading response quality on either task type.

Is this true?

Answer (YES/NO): NO